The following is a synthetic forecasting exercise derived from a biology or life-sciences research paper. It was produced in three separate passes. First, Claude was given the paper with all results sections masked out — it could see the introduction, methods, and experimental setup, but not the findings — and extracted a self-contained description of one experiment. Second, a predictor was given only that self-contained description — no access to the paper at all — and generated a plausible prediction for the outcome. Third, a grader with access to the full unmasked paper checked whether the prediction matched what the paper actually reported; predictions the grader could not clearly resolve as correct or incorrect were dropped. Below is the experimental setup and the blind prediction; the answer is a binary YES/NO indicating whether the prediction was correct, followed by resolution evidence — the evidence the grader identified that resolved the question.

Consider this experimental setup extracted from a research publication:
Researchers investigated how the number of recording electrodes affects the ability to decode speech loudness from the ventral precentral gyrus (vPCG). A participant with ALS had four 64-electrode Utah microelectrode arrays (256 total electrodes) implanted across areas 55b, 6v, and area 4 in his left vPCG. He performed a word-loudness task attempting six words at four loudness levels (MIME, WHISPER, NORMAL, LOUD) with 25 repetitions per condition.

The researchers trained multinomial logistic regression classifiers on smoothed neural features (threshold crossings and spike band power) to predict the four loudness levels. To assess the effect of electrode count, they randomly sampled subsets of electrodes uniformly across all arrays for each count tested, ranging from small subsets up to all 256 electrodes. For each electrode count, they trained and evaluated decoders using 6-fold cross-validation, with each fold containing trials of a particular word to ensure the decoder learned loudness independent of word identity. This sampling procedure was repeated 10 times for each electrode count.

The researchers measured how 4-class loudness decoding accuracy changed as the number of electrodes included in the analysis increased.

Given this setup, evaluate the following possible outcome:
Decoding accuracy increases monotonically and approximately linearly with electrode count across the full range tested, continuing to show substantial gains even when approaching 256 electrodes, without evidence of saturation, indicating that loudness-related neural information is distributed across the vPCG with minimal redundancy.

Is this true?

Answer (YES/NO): NO